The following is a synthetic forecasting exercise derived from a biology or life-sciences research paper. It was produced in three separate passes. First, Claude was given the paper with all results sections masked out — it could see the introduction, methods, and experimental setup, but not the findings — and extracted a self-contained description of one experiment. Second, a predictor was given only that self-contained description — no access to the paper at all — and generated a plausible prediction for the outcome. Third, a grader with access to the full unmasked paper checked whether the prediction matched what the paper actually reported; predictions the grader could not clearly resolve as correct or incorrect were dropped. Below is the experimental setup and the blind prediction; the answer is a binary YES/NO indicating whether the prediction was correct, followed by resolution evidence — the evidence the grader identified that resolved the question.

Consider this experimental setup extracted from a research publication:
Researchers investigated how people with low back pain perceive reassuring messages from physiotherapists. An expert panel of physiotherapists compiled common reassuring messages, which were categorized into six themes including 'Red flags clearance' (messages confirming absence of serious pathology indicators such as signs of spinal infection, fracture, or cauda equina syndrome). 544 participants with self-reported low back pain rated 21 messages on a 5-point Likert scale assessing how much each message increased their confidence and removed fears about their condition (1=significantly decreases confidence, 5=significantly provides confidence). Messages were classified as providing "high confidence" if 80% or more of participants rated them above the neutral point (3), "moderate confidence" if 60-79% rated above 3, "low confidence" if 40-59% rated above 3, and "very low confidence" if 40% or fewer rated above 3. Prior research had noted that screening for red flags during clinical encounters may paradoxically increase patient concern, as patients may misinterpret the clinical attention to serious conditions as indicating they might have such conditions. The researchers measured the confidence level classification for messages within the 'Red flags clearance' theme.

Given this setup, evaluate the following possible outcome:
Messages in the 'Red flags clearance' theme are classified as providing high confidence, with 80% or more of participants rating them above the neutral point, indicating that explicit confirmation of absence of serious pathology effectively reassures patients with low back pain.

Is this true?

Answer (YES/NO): NO